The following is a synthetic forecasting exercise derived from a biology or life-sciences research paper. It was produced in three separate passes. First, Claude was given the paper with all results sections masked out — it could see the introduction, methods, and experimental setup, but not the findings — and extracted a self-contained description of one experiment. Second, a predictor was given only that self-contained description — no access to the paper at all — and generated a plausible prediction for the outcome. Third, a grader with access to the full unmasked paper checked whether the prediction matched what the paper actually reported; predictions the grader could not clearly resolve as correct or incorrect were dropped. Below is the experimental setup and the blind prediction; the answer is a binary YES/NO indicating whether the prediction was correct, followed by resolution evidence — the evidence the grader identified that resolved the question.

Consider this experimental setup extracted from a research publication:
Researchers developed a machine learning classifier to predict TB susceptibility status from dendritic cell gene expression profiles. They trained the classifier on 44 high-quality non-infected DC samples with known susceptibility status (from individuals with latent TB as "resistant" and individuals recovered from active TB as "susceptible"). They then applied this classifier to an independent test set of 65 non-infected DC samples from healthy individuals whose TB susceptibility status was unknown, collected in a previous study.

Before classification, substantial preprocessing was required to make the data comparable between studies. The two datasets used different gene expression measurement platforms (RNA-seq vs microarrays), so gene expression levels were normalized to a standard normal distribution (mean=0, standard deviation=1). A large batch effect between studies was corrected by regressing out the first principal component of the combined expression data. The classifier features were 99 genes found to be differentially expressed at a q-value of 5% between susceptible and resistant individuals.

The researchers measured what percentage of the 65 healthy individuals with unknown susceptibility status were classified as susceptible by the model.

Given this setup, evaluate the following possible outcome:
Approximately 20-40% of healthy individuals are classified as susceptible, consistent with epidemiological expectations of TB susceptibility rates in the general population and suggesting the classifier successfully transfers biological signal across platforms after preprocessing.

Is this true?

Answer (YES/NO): NO